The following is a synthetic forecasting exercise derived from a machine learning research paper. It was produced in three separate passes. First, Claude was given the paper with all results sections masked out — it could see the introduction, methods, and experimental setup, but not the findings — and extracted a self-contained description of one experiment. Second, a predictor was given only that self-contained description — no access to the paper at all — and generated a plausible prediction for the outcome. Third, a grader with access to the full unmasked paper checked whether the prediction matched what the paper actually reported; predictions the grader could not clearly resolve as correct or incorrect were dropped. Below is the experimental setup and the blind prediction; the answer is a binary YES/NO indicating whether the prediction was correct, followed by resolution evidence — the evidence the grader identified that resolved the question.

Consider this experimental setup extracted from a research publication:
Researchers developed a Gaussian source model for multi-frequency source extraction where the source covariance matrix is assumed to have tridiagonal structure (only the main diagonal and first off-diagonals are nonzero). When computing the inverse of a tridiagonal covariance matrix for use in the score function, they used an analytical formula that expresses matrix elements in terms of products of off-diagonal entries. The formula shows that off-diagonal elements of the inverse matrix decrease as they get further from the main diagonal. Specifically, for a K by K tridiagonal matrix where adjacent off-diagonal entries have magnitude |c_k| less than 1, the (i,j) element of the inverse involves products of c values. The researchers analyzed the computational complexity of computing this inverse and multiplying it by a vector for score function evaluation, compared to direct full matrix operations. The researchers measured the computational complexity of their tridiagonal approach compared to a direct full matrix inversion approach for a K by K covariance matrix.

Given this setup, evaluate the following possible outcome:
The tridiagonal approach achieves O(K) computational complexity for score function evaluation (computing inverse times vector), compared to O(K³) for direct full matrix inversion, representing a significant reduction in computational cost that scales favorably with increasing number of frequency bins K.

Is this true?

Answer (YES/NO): YES